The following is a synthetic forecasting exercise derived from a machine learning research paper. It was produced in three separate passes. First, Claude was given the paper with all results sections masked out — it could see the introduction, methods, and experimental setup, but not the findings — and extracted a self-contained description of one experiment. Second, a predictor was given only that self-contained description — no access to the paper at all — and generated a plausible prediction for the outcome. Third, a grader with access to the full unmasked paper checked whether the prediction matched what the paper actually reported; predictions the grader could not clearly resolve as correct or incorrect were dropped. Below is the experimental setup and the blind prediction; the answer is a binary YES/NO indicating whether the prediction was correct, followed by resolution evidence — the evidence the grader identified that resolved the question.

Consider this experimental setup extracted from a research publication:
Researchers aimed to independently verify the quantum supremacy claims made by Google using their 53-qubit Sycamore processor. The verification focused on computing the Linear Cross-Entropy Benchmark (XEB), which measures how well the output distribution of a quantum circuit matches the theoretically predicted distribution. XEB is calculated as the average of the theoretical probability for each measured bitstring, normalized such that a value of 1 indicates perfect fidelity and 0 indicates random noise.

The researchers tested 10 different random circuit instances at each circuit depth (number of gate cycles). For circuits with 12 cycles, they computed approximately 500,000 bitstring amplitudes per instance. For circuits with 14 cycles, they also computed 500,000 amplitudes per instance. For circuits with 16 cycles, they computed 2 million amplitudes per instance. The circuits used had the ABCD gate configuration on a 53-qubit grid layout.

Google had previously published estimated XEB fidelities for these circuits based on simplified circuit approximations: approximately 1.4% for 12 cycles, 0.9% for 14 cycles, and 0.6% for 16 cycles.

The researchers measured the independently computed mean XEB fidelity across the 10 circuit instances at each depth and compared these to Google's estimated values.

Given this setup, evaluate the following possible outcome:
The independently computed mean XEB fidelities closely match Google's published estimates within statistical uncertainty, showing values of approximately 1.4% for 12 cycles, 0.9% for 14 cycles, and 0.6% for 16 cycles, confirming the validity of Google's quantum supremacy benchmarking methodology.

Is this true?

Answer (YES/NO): YES